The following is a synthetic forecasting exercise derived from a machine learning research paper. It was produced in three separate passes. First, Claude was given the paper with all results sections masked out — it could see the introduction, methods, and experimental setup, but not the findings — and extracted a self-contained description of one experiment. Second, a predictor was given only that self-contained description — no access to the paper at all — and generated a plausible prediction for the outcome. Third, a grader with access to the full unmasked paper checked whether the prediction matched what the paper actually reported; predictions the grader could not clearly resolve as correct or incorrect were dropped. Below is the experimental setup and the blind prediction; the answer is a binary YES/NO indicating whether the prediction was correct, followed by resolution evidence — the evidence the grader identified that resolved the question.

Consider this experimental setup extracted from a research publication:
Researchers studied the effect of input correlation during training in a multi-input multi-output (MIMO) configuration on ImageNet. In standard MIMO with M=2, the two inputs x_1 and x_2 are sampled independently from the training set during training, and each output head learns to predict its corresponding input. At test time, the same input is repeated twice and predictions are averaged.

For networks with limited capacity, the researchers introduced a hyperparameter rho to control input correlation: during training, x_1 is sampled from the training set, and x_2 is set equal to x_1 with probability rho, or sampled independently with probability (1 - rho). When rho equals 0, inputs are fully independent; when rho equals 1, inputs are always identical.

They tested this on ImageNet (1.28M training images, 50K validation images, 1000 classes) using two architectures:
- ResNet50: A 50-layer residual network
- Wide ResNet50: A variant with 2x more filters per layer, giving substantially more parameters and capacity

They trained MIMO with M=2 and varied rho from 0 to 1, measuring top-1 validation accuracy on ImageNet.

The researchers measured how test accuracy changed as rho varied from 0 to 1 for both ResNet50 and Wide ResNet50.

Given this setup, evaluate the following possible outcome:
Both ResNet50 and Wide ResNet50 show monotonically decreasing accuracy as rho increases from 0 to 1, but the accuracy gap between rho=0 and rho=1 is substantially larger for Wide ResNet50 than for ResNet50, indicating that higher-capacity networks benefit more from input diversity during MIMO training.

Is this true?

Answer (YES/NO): NO